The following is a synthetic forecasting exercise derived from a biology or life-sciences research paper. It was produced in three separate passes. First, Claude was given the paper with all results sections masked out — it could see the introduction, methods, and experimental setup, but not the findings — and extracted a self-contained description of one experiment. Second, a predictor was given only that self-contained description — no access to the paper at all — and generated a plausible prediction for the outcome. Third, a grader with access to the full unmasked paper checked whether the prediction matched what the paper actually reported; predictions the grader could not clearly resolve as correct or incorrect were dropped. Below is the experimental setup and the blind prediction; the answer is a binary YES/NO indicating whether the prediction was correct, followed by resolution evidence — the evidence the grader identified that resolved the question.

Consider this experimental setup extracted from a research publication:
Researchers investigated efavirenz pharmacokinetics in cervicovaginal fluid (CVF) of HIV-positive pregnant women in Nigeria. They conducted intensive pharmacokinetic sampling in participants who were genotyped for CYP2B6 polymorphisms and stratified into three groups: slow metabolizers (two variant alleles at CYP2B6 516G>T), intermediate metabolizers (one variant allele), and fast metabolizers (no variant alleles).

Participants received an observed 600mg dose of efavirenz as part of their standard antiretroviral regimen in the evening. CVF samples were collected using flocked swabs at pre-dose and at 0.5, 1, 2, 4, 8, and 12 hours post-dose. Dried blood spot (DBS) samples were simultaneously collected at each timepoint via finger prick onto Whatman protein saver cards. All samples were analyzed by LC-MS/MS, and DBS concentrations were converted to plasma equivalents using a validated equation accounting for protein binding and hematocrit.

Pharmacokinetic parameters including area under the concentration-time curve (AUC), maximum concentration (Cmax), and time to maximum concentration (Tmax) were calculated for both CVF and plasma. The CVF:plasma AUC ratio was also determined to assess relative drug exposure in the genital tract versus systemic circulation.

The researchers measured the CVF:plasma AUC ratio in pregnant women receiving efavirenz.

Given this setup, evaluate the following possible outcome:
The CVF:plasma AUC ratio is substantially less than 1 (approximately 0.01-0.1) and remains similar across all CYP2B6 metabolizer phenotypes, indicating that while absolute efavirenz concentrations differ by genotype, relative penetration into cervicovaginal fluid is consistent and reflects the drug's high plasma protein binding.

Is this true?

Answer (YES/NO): NO